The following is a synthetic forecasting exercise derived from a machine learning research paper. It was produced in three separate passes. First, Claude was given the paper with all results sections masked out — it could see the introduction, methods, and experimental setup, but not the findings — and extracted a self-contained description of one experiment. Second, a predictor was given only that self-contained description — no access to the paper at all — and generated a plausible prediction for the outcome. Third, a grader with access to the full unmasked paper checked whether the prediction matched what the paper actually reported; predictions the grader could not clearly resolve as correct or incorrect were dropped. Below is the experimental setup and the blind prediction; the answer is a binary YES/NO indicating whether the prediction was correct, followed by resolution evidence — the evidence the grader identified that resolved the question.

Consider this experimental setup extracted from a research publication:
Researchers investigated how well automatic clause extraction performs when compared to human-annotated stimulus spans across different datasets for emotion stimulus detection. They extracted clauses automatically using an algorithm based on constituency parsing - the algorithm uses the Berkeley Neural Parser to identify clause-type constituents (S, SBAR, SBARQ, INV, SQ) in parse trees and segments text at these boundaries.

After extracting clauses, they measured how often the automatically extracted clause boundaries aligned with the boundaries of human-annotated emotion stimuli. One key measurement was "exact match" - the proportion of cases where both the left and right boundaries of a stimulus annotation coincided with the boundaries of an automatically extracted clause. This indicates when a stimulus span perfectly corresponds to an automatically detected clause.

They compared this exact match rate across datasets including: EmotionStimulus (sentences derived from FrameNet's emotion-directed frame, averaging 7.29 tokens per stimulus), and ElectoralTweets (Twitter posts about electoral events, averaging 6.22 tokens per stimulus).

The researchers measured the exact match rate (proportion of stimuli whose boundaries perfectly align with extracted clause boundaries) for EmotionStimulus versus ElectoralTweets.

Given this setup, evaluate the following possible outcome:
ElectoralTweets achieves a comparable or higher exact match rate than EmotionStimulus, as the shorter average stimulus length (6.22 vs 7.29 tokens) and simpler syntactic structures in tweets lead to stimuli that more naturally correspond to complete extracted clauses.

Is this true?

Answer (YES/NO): YES